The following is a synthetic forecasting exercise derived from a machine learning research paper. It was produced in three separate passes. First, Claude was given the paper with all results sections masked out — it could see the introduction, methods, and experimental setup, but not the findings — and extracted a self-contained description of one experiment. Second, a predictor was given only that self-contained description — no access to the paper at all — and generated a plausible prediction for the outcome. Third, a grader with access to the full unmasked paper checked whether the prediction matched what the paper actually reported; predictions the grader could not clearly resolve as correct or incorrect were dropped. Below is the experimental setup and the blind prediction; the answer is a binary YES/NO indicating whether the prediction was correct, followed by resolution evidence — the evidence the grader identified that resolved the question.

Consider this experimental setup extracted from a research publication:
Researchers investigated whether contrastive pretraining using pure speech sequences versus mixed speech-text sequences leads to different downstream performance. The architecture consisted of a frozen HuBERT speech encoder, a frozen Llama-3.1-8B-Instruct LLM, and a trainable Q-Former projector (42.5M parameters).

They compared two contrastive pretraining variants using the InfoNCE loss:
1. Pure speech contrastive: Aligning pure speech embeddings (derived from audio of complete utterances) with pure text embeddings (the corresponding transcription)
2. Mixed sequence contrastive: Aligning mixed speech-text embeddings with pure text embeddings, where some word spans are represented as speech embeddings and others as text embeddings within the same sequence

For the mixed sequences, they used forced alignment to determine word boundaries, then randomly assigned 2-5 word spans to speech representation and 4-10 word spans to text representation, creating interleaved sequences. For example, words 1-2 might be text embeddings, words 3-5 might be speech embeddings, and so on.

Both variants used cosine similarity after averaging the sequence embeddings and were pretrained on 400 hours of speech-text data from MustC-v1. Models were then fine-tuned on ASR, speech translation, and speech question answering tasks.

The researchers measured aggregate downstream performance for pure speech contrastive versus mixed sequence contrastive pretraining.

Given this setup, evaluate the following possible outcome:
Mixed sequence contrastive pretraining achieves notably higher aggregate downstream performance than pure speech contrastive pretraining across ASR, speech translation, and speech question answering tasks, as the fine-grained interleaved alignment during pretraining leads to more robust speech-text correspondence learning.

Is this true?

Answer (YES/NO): NO